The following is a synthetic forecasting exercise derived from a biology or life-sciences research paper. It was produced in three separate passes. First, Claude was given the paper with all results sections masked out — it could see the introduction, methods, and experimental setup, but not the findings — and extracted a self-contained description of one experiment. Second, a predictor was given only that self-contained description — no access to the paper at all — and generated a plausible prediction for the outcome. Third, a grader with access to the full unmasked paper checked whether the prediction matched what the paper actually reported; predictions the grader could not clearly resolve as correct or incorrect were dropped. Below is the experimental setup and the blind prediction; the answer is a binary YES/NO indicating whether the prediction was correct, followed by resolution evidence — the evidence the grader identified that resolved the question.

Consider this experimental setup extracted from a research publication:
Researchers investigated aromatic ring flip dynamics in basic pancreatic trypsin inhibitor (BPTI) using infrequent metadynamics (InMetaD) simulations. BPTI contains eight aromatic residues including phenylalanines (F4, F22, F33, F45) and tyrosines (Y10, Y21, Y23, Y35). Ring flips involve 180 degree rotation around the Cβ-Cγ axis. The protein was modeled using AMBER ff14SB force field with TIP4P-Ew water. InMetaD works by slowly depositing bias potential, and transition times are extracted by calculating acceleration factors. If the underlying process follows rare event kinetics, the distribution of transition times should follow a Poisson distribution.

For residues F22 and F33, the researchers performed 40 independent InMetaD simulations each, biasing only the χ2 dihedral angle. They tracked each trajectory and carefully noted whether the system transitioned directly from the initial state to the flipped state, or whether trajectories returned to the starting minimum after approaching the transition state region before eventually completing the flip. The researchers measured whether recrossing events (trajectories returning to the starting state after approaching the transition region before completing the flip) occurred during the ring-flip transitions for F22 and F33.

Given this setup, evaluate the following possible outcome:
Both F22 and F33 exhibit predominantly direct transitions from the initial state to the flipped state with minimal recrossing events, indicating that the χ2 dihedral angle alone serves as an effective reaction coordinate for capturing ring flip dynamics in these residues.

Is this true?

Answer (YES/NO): NO